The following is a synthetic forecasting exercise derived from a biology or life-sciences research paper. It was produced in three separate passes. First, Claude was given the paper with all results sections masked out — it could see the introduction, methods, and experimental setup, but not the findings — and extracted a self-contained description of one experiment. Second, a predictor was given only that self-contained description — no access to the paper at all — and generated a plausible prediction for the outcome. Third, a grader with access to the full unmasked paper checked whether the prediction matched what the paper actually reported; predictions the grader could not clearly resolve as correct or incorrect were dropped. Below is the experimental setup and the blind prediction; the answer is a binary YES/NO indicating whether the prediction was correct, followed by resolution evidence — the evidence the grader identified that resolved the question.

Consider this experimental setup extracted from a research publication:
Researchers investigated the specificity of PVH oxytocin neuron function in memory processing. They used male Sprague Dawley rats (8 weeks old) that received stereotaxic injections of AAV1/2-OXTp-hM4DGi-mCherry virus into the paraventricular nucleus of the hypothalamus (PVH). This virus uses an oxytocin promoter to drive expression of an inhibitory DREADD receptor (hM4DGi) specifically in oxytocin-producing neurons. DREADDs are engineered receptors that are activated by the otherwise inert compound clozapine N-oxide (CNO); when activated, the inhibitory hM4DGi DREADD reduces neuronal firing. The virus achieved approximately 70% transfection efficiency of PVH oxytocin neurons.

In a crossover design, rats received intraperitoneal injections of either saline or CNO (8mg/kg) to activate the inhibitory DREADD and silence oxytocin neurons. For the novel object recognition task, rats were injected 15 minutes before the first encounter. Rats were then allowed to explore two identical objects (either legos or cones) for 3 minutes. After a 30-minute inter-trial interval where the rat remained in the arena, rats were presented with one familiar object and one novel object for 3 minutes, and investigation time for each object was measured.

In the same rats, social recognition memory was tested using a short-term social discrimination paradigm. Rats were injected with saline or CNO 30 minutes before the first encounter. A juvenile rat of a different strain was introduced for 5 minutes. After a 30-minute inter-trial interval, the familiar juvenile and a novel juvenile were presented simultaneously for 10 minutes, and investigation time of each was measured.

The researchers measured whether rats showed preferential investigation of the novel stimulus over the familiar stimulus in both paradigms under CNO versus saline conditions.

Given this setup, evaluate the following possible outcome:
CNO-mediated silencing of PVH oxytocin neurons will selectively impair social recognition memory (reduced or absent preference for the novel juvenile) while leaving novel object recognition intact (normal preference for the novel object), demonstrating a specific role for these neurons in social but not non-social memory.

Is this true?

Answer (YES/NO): YES